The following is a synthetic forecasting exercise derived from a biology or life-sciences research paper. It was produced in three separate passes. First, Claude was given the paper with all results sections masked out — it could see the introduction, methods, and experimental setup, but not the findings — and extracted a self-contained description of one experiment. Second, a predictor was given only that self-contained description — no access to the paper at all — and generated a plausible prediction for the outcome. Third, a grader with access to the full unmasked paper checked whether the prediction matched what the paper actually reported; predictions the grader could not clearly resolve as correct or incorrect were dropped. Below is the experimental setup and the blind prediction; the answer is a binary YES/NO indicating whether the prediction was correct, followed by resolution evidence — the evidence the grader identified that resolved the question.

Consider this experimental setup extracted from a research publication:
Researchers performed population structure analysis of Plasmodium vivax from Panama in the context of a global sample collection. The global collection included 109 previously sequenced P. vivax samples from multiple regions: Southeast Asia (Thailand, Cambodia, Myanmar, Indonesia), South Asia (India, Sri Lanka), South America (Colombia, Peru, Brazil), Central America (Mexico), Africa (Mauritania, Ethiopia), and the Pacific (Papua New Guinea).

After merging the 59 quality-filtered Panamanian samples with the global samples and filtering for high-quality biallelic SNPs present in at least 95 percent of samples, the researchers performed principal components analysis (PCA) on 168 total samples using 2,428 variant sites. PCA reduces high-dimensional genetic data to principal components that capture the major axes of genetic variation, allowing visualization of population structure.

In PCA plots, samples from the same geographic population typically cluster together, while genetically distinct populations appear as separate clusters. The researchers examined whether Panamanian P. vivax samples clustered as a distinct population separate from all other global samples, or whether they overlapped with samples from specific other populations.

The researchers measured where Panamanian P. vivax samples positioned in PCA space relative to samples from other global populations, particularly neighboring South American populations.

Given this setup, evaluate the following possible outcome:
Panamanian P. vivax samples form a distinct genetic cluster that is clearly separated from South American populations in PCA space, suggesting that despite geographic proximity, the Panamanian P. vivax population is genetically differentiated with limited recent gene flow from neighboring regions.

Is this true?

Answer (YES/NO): NO